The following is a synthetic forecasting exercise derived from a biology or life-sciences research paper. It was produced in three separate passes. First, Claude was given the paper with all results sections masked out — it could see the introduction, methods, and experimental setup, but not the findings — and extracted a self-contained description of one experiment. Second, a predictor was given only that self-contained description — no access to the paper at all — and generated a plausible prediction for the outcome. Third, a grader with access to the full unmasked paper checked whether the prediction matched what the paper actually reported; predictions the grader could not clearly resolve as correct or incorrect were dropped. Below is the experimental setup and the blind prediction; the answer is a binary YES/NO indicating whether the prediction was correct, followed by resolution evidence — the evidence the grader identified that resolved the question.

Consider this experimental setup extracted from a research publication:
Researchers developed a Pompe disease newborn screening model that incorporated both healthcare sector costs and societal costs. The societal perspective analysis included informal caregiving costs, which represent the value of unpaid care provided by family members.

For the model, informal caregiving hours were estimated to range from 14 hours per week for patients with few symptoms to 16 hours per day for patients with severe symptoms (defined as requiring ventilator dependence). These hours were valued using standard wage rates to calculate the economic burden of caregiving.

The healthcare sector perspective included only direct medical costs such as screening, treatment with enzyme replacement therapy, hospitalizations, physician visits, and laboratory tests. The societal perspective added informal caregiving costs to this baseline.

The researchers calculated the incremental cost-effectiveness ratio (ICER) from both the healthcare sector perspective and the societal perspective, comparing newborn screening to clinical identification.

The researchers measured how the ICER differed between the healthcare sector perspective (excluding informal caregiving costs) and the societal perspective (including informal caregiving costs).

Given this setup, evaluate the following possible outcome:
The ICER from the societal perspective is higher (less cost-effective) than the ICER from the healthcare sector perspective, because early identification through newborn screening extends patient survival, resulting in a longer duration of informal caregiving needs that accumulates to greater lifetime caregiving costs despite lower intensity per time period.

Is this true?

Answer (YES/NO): NO